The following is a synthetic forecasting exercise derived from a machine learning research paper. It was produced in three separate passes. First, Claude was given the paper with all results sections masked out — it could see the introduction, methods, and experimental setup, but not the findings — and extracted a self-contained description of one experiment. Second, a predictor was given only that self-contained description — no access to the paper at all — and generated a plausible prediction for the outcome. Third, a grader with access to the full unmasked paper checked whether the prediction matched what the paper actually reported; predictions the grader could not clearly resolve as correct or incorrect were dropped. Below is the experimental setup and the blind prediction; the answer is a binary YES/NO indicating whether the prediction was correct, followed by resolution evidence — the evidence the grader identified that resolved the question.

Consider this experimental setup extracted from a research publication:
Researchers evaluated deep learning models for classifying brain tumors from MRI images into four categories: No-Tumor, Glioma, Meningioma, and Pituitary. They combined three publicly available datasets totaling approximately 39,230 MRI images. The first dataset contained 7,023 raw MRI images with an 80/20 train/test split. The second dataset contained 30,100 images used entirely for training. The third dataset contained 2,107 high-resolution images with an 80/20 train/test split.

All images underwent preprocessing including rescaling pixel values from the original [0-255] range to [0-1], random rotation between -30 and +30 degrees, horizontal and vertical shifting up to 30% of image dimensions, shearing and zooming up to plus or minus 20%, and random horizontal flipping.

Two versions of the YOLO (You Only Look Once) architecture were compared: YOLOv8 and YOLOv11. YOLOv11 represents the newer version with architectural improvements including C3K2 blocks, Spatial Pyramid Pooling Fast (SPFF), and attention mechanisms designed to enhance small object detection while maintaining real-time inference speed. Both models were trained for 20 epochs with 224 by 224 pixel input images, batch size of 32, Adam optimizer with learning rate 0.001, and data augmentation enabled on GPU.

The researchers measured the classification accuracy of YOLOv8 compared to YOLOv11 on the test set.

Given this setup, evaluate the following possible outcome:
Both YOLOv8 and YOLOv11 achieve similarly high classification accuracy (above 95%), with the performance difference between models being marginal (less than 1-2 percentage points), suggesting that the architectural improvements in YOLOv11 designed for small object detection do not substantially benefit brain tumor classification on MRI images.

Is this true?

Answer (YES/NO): YES